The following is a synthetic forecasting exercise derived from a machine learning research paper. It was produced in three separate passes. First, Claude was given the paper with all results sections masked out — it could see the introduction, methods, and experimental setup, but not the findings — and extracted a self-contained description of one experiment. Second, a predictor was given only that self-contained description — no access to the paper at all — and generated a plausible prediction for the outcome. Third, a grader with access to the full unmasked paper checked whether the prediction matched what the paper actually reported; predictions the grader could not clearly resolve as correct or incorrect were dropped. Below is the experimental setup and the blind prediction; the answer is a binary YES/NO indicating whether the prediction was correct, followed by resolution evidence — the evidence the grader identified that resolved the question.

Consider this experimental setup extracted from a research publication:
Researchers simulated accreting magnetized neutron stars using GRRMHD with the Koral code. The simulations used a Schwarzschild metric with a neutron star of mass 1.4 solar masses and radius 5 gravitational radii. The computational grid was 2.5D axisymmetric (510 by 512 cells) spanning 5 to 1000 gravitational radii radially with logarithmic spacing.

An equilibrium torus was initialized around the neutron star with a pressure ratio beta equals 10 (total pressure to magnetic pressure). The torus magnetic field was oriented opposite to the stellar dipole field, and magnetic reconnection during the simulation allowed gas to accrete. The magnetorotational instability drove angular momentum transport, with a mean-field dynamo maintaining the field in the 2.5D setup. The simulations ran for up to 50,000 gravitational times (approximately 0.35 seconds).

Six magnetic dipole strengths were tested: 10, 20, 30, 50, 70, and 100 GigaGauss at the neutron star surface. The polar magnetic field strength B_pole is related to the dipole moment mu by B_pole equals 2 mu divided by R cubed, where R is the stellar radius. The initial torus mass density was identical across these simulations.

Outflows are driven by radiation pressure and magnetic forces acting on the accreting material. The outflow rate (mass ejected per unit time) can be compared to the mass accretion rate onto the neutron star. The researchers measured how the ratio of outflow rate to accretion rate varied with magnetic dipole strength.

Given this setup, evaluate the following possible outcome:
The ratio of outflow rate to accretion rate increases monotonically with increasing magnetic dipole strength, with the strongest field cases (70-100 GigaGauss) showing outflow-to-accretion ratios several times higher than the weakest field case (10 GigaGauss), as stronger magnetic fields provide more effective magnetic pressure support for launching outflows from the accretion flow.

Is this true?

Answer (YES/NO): NO